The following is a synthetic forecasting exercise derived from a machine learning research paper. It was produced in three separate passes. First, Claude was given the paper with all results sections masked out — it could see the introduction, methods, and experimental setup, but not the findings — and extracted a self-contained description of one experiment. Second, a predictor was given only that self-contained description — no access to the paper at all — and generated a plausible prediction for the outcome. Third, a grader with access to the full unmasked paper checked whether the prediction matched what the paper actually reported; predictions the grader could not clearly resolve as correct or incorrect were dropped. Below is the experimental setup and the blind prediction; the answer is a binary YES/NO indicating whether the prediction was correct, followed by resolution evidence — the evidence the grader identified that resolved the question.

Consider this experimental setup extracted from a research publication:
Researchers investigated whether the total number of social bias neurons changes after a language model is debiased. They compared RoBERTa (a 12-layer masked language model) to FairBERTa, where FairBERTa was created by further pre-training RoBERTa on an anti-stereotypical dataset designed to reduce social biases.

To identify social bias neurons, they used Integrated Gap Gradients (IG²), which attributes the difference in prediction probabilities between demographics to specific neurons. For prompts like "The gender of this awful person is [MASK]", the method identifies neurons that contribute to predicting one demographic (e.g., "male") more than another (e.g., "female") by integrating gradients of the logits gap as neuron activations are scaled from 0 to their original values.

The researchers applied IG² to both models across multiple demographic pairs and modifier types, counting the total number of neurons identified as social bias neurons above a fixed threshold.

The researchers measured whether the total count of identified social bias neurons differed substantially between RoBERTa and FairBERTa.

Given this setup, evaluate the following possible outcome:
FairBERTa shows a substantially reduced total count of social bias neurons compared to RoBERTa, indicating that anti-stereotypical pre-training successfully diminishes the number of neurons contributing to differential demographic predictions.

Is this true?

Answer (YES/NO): NO